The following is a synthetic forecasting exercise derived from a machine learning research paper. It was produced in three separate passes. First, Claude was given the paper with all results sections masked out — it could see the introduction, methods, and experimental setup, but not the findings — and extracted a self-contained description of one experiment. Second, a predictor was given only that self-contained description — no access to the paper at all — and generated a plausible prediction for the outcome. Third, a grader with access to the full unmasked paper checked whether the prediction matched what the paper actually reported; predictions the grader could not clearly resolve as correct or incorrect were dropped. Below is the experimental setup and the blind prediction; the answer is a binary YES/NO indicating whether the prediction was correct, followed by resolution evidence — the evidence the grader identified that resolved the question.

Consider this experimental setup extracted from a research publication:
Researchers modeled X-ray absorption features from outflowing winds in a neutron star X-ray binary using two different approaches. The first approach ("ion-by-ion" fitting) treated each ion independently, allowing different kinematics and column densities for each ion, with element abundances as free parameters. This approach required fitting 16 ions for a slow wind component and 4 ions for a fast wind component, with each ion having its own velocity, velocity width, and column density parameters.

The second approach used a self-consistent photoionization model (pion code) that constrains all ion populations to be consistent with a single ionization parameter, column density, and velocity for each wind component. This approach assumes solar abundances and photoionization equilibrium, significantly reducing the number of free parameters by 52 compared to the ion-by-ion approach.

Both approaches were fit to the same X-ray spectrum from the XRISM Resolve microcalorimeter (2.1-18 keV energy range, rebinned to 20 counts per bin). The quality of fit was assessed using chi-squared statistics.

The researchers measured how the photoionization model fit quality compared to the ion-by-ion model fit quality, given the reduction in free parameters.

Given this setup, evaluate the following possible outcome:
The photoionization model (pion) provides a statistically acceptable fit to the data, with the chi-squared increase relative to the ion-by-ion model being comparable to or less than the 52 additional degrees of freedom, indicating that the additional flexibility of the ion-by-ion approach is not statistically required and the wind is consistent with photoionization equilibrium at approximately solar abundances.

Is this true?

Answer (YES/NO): NO